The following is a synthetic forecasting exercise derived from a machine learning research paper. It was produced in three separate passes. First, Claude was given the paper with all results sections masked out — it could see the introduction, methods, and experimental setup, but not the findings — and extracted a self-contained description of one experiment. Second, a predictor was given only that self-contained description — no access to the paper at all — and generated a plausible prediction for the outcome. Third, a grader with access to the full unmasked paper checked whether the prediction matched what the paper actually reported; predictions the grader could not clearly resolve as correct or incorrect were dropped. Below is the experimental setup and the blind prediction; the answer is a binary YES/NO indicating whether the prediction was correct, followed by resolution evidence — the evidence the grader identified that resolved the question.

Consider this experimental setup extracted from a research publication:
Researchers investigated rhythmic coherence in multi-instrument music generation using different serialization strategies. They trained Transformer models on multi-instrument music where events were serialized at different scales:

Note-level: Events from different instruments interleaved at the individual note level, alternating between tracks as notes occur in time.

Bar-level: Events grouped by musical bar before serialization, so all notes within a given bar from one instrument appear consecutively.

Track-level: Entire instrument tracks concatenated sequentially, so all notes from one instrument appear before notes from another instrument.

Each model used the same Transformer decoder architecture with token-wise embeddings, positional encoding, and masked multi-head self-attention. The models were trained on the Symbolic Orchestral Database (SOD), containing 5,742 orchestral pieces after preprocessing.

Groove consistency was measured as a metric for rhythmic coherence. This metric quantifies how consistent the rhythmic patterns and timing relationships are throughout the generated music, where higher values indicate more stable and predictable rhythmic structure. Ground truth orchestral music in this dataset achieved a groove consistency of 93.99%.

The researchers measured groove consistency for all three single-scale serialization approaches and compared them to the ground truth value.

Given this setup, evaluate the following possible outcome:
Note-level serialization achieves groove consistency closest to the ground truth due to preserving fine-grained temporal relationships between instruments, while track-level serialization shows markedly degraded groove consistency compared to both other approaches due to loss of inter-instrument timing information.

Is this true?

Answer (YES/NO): NO